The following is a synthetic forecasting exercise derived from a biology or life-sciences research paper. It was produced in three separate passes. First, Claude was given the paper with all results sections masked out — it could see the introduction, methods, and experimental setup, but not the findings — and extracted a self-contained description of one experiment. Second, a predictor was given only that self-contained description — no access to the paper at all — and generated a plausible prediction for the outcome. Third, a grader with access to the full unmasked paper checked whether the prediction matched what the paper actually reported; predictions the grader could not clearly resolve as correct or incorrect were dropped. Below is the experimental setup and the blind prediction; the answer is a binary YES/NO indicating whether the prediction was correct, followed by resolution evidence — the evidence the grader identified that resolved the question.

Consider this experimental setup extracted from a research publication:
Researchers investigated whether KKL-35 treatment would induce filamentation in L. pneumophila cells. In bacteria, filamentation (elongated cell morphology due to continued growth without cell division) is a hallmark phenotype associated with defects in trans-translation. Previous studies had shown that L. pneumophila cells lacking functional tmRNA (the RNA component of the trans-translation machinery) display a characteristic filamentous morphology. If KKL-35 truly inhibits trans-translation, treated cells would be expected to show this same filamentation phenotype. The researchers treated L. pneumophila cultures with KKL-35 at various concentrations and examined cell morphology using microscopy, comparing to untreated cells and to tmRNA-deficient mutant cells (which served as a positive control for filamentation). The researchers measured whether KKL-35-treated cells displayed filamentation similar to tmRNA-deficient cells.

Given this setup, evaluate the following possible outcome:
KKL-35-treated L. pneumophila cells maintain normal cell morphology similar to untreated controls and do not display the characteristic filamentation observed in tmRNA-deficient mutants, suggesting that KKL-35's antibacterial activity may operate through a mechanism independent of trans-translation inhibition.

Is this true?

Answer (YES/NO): YES